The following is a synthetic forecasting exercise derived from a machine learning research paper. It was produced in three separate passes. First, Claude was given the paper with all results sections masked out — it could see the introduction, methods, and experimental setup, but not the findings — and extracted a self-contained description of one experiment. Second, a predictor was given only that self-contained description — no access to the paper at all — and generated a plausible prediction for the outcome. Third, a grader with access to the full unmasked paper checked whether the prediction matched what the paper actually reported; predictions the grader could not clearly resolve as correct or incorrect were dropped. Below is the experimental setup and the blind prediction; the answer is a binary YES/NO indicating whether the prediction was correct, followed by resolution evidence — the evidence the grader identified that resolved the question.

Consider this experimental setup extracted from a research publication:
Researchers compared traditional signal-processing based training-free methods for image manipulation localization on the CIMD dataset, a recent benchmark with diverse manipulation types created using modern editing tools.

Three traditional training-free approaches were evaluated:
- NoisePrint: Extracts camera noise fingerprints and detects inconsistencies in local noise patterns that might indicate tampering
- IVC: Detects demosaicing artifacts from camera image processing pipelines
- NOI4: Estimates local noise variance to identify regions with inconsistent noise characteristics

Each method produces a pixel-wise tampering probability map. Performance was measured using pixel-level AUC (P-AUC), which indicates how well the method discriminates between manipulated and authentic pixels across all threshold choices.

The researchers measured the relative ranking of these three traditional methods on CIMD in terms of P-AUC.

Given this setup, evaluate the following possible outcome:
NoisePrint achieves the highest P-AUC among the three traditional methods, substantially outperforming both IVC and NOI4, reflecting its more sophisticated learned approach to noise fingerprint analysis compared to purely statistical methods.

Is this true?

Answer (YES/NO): NO